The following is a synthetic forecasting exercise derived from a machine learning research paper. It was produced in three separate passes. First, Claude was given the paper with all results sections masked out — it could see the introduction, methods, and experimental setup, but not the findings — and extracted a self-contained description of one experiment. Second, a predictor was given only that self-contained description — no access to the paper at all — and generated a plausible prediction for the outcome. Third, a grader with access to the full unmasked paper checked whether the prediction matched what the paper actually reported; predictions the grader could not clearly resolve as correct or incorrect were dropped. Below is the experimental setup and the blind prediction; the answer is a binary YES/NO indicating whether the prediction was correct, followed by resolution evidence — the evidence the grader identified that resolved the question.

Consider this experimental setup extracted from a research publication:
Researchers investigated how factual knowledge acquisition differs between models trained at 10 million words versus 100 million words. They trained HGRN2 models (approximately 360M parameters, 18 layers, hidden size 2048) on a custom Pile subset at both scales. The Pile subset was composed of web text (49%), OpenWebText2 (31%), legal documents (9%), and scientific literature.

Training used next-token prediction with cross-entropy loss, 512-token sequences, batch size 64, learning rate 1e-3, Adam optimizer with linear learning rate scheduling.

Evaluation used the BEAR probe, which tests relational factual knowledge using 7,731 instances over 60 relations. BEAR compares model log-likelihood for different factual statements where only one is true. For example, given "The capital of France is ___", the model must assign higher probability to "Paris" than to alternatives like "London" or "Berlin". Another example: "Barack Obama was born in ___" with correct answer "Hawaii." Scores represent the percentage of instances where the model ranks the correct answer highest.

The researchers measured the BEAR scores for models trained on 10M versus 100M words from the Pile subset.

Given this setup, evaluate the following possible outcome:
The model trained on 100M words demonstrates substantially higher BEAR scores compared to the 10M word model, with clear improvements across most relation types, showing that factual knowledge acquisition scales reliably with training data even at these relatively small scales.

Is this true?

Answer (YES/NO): NO